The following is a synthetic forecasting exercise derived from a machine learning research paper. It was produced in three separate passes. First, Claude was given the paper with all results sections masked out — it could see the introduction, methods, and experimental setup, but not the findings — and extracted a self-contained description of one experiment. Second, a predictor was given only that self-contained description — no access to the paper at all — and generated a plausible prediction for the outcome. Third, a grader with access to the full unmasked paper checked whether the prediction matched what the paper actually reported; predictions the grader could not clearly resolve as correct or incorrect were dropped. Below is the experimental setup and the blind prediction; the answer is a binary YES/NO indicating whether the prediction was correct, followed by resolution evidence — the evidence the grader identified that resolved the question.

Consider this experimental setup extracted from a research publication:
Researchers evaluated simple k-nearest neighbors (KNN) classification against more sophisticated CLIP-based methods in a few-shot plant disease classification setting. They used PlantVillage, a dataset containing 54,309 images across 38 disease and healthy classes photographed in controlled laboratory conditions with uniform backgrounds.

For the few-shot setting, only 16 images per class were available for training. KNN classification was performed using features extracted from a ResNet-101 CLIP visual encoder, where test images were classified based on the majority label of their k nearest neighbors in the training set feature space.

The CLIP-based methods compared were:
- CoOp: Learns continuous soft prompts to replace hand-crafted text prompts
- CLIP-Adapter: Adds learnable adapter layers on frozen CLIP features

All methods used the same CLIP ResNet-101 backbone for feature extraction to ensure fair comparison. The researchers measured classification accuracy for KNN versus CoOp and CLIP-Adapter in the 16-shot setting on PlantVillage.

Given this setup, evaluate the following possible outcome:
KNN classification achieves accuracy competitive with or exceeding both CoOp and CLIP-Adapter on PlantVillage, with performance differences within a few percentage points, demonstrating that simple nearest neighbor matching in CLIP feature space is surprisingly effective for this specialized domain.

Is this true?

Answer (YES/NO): NO